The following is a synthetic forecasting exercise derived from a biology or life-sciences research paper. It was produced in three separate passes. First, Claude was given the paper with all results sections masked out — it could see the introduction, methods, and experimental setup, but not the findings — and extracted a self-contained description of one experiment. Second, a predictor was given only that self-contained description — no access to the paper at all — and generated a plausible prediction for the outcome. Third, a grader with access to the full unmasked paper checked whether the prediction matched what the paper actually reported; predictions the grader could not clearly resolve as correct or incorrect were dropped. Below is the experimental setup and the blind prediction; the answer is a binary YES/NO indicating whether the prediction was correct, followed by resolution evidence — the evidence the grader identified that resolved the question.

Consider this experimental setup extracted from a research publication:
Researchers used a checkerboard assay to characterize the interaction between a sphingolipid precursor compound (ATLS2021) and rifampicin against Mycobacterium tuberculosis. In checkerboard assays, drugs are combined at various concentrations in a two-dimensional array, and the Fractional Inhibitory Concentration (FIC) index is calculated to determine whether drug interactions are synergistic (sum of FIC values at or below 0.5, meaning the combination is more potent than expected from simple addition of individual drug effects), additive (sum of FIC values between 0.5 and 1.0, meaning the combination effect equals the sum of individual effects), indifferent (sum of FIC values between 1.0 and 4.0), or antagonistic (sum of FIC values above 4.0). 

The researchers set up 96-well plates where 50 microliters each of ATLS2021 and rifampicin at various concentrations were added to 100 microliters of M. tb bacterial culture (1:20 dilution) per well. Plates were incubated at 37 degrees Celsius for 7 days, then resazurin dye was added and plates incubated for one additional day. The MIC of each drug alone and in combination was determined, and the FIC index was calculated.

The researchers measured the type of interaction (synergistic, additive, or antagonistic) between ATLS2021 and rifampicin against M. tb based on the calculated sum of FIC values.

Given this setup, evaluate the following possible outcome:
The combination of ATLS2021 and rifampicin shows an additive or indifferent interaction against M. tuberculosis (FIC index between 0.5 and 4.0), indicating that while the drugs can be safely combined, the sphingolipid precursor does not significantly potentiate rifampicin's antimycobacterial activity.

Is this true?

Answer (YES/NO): YES